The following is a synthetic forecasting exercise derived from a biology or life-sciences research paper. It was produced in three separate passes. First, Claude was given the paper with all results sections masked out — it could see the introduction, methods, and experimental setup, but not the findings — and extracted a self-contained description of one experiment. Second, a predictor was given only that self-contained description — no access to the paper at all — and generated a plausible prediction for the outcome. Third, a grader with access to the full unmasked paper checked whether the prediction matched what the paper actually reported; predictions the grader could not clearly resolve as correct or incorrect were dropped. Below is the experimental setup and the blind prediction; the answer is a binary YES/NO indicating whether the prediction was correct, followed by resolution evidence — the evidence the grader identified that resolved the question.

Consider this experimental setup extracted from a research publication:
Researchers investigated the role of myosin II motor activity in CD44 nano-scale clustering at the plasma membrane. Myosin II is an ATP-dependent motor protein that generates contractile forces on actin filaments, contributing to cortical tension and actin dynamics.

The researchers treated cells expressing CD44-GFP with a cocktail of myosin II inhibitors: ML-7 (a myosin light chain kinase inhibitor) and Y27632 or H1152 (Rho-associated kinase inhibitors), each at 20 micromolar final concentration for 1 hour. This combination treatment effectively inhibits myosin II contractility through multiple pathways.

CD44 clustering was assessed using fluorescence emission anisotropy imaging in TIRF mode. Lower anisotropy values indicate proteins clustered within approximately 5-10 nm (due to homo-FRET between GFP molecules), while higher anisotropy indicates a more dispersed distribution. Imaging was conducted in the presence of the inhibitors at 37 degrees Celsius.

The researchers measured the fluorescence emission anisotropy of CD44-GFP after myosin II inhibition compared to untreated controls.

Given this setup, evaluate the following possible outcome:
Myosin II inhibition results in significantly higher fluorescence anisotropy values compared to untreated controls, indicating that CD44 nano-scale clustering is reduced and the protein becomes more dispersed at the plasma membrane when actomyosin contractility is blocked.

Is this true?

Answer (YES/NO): YES